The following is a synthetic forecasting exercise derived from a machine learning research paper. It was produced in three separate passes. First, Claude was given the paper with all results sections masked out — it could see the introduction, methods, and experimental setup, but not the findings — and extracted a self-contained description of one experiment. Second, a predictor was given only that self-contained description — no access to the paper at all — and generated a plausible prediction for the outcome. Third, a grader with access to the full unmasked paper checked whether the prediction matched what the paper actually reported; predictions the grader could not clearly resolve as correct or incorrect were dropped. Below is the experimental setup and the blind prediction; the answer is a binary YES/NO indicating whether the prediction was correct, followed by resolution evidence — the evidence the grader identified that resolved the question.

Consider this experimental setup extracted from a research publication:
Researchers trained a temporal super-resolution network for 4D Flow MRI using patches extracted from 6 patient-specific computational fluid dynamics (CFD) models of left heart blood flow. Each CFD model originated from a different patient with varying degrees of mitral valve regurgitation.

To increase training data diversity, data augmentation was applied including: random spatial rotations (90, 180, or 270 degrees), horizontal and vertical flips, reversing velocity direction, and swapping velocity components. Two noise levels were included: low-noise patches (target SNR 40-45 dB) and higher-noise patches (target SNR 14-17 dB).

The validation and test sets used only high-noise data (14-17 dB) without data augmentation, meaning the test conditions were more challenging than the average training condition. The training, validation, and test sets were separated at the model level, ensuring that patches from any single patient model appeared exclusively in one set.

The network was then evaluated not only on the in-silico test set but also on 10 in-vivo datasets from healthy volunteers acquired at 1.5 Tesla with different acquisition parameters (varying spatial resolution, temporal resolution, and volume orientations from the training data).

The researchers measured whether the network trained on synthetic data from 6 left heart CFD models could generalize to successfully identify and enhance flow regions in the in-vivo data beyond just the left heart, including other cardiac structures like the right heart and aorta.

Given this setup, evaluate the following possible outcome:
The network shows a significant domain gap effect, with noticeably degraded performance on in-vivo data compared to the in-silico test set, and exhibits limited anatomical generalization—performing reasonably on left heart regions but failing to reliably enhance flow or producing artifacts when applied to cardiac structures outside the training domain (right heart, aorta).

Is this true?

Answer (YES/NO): NO